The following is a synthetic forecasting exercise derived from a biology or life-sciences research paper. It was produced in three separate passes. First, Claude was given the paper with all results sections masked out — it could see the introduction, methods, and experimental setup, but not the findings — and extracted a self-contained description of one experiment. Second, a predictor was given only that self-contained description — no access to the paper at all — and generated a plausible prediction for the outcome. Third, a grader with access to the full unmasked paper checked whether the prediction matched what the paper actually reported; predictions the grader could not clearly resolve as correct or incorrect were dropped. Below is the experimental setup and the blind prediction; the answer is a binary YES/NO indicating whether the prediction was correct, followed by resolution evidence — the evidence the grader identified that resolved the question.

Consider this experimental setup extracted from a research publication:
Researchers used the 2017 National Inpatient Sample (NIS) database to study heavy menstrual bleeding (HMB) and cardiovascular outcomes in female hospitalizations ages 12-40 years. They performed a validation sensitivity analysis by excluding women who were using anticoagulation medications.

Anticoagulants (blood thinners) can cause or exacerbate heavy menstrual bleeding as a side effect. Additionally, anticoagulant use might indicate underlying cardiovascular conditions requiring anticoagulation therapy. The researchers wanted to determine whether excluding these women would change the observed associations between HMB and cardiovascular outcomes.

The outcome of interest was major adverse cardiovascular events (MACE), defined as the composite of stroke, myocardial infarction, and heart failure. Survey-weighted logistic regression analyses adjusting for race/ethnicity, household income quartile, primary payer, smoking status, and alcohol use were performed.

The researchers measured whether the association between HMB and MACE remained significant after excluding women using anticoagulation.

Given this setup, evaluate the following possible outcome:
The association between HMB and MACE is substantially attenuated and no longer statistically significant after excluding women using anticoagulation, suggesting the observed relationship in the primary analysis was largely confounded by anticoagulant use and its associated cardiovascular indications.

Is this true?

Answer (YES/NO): NO